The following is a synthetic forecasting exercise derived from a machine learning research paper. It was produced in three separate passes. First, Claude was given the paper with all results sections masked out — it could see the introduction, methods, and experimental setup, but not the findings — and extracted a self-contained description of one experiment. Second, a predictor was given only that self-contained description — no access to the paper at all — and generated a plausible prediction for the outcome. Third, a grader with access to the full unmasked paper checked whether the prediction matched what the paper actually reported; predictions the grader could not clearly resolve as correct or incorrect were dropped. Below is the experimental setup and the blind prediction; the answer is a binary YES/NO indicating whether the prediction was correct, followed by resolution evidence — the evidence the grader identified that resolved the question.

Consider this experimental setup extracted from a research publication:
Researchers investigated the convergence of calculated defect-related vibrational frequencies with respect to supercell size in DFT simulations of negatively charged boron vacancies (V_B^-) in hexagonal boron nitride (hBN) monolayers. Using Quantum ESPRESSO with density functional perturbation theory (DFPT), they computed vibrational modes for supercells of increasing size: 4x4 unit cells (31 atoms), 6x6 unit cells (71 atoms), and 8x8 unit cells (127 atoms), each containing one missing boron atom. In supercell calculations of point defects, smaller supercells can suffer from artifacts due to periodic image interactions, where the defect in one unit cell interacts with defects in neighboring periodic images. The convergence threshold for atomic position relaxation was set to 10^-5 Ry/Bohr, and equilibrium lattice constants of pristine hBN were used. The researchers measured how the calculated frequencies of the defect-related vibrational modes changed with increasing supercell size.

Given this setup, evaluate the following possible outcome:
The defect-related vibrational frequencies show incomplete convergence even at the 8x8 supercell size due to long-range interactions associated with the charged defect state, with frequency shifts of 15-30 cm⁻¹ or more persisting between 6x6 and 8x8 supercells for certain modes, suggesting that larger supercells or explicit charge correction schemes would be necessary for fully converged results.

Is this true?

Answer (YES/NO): NO